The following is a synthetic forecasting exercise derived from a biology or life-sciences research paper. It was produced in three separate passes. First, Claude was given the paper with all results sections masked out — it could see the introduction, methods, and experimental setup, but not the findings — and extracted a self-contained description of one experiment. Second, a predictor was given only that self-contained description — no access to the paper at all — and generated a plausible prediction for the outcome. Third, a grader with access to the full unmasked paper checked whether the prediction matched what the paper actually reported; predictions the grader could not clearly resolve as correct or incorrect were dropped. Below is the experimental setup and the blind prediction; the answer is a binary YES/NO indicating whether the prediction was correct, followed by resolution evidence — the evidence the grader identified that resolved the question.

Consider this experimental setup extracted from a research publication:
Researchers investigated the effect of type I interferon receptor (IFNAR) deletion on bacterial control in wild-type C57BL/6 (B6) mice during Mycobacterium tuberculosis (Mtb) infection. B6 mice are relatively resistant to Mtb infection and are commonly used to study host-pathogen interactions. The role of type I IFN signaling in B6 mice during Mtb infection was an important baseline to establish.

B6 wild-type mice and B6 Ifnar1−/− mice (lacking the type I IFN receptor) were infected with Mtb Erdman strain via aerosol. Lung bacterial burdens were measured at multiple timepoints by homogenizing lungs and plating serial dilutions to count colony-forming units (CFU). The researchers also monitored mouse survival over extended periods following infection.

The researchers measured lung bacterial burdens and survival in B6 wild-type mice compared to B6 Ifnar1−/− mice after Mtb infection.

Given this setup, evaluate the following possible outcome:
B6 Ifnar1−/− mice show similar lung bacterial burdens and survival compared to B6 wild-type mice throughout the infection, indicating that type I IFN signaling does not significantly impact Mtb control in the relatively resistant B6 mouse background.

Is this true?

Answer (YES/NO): YES